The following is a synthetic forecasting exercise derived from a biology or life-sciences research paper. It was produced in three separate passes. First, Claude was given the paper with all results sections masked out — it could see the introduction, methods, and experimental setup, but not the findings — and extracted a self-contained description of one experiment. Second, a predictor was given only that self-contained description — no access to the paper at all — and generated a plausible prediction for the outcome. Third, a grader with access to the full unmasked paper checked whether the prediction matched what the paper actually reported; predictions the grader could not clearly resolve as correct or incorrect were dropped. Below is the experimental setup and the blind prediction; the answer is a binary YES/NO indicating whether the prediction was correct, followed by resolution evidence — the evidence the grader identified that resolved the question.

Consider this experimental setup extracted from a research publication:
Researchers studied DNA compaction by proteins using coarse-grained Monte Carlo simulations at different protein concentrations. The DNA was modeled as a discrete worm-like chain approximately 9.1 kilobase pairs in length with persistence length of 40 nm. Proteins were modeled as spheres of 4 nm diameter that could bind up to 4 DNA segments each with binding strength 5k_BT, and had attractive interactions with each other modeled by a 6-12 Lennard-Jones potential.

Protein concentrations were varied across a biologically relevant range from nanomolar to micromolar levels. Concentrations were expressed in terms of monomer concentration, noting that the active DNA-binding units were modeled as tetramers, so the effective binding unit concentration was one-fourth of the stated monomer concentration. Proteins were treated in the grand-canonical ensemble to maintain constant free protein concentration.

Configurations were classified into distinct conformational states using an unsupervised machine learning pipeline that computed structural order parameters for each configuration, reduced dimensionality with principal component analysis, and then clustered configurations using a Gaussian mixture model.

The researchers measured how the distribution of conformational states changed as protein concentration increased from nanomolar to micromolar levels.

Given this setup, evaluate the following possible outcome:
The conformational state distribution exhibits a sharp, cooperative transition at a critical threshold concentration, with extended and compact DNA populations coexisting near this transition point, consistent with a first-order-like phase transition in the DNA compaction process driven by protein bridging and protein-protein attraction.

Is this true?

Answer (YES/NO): NO